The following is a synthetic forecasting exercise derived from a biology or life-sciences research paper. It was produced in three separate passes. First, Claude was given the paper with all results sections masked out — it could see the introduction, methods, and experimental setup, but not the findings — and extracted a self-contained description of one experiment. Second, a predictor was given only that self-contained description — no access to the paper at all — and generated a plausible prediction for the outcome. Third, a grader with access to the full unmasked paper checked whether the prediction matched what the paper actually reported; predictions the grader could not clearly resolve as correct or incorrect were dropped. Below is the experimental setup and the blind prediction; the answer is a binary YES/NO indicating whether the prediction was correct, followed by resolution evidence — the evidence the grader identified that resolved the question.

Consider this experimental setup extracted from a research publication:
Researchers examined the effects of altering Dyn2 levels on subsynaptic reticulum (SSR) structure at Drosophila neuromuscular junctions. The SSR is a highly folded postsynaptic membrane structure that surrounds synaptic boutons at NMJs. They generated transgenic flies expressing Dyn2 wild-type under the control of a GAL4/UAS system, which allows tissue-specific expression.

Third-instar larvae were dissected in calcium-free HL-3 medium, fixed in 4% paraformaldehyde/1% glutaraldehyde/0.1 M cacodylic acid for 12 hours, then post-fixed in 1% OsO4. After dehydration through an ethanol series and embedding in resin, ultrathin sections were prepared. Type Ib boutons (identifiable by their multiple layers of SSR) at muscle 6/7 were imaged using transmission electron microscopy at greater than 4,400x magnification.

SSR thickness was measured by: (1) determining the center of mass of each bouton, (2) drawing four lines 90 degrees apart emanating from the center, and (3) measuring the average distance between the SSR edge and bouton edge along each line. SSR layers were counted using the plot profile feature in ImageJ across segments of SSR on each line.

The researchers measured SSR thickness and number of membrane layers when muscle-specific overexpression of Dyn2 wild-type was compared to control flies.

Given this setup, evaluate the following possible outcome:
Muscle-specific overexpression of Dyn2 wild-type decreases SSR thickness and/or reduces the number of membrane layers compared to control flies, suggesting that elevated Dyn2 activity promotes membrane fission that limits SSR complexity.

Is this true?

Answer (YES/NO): NO